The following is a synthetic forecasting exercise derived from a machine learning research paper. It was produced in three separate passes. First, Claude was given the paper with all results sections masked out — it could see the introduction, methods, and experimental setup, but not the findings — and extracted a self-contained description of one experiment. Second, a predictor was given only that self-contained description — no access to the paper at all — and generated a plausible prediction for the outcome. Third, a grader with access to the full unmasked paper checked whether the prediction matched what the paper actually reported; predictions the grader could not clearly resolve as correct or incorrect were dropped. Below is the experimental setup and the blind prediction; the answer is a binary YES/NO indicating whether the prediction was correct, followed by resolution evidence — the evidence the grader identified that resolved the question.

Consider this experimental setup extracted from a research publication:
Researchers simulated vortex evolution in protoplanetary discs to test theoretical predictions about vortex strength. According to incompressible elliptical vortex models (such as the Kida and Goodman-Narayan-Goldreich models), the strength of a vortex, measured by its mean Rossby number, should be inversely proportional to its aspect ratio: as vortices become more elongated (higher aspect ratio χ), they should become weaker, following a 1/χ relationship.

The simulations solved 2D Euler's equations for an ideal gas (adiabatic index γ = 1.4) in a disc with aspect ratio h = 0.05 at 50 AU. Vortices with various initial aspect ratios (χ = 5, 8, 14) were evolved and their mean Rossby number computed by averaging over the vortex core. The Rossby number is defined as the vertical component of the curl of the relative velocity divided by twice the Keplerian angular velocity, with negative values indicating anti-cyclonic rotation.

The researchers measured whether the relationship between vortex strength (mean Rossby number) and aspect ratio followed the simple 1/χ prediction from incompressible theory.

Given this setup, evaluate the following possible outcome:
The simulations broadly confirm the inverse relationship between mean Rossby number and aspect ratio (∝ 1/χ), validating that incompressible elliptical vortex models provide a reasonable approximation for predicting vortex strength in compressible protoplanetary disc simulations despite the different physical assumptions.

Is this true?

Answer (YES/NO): NO